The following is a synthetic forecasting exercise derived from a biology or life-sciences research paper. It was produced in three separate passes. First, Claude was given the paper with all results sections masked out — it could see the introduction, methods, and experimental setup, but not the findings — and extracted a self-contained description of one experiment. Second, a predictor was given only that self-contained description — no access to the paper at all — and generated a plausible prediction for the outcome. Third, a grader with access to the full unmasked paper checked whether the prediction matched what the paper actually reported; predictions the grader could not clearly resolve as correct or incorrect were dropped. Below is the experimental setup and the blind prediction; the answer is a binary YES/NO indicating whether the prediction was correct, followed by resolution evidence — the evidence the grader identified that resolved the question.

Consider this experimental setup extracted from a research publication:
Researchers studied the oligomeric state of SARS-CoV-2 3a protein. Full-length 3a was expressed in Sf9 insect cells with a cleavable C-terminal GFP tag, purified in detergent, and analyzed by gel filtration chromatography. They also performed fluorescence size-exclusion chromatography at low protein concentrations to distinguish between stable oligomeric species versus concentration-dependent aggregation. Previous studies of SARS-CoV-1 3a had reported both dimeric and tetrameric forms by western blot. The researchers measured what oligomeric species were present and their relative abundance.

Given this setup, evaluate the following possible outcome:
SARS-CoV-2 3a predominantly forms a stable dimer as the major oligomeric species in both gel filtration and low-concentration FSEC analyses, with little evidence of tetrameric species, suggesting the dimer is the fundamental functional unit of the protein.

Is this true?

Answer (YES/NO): NO